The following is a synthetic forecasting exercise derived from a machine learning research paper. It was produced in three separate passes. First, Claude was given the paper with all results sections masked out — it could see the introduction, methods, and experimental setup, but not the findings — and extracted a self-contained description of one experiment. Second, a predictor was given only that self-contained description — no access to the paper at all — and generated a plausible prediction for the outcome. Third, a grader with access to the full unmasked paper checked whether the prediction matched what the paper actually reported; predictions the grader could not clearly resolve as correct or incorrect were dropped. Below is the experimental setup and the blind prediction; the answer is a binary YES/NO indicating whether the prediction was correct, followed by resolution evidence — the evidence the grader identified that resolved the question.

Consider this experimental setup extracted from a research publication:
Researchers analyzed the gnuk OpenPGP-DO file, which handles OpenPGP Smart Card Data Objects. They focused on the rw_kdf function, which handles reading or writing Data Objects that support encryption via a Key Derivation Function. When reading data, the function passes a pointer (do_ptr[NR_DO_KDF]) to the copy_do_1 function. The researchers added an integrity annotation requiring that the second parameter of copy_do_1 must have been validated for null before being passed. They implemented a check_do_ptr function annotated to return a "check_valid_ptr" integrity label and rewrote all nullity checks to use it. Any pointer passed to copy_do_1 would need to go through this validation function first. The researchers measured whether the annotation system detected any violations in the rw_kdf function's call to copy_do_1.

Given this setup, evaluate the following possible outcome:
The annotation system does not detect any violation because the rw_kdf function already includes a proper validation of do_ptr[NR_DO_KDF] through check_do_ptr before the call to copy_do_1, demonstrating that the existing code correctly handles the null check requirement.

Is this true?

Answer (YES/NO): NO